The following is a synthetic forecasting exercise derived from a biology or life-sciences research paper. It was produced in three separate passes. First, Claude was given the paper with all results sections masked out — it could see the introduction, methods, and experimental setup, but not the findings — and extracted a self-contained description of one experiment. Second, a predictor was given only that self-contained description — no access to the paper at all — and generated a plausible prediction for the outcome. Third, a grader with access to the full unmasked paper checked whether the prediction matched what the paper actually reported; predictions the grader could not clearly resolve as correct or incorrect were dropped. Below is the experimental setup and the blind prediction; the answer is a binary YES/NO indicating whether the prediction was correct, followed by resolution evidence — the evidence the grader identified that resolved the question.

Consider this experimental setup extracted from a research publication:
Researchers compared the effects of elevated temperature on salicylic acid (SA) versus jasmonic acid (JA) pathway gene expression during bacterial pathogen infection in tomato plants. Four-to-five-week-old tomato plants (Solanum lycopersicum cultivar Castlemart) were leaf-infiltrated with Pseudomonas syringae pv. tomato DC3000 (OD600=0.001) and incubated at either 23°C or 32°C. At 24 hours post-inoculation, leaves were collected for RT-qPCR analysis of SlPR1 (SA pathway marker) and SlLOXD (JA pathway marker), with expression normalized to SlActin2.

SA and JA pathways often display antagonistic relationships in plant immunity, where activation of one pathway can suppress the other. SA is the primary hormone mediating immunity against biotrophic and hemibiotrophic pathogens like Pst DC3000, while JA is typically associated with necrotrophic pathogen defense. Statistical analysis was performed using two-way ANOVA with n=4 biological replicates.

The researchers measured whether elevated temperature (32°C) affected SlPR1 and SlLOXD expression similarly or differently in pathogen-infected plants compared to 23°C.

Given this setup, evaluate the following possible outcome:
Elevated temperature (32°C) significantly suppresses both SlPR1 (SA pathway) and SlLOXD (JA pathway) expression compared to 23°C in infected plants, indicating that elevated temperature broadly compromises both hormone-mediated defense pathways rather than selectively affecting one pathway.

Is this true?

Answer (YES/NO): YES